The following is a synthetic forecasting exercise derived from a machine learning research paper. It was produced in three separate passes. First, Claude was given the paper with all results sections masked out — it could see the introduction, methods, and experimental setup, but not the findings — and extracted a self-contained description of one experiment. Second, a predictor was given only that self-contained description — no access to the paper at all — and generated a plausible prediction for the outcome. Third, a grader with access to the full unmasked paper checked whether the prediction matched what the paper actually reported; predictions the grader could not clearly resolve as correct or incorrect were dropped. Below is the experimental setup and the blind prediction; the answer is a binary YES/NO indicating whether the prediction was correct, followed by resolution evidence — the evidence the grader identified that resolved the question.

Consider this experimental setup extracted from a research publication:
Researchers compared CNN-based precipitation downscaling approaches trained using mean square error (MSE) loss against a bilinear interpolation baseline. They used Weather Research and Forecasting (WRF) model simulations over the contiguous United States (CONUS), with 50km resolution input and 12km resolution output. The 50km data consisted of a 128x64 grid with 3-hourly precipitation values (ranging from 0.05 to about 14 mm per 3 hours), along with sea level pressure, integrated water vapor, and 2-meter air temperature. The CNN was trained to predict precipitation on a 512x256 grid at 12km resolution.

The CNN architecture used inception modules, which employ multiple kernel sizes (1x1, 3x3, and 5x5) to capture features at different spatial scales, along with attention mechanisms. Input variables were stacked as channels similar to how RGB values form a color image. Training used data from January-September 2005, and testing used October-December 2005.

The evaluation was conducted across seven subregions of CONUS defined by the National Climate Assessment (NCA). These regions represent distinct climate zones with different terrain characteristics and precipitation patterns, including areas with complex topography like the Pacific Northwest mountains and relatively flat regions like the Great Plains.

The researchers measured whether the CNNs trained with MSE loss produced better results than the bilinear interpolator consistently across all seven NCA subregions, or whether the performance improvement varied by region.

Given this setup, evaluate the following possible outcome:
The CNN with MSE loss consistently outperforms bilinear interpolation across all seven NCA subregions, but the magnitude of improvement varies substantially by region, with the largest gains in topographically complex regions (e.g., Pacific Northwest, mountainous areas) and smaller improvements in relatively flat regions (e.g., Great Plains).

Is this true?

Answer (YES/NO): NO